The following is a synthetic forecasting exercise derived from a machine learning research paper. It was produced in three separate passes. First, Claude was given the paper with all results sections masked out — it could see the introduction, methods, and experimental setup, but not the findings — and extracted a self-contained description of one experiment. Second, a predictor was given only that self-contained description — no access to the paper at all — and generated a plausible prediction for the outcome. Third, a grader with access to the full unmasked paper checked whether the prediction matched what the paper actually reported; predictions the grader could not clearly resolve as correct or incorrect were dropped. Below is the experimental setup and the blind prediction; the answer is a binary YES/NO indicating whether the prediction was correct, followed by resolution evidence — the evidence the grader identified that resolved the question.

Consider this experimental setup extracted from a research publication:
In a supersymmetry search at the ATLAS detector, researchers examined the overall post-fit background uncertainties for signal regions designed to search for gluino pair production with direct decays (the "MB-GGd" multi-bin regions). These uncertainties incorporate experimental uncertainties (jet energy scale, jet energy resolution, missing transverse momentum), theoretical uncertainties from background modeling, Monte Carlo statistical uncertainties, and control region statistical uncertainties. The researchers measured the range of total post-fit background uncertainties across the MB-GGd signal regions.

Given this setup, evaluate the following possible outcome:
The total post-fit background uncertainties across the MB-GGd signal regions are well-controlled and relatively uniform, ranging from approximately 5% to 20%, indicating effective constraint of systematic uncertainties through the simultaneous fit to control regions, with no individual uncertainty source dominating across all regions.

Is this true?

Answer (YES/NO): NO